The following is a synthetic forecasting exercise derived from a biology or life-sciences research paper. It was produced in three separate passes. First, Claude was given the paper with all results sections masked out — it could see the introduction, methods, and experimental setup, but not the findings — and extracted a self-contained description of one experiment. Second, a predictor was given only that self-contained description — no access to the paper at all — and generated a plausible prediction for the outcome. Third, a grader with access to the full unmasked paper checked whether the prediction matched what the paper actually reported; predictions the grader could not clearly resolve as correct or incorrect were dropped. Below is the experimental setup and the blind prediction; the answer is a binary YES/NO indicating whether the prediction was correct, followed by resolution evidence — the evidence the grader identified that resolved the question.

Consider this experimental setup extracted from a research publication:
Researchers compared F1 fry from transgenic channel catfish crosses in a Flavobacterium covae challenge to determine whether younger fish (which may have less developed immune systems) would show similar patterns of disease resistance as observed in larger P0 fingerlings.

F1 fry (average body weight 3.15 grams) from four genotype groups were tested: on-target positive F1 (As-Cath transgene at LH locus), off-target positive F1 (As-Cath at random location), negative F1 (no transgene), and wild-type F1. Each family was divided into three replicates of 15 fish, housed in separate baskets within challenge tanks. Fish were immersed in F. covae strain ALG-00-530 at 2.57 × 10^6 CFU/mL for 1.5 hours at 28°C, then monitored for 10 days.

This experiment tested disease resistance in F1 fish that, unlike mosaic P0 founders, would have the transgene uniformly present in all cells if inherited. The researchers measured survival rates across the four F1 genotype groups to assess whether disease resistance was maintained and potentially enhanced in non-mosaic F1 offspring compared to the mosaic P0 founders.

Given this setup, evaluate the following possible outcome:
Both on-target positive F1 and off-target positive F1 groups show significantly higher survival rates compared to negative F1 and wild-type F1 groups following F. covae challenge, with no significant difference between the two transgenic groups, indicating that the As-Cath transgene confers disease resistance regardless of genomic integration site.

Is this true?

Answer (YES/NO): YES